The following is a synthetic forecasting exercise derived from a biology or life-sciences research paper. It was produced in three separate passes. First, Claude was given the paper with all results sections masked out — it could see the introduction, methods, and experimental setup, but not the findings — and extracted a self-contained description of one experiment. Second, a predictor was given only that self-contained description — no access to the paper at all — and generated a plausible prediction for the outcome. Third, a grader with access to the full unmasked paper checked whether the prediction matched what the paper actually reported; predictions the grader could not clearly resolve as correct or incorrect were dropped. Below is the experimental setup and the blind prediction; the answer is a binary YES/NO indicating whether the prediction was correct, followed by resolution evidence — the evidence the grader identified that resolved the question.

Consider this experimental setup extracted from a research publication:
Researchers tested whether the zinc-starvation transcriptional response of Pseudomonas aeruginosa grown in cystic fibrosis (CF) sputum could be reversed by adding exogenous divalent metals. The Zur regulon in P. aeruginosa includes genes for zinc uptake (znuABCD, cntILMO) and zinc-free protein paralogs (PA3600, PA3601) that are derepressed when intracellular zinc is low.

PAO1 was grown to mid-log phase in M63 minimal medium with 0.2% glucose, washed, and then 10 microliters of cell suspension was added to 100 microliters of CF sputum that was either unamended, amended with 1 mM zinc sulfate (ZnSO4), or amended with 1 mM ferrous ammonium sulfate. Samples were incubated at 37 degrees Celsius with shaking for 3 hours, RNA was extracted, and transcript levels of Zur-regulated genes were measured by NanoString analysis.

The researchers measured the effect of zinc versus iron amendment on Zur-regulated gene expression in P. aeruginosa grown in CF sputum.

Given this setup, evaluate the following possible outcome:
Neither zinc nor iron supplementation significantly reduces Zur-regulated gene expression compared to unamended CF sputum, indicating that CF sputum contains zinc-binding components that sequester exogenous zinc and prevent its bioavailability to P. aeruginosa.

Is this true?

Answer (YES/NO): NO